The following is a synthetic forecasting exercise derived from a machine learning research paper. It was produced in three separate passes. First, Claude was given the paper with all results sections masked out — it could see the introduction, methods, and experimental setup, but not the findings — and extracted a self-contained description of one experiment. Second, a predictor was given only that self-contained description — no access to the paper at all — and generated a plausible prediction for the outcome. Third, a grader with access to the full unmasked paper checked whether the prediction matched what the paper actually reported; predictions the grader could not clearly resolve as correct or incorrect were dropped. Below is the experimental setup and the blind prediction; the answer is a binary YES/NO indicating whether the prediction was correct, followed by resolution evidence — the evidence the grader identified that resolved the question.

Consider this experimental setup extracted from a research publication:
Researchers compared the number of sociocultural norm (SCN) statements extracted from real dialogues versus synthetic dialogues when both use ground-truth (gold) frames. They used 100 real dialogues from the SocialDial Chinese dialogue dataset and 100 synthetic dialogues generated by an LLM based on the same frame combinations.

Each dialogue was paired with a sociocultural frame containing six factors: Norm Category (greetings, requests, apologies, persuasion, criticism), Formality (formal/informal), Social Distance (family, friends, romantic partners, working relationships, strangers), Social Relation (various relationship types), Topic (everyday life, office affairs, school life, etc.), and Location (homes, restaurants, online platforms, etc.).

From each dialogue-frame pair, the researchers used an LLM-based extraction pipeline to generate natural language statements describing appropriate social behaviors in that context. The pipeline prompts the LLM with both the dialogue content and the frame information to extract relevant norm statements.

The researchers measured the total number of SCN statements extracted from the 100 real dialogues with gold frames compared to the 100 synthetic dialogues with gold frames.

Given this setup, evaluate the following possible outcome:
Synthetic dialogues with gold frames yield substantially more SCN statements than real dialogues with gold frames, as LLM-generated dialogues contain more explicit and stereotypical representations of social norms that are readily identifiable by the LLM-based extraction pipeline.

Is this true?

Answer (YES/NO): NO